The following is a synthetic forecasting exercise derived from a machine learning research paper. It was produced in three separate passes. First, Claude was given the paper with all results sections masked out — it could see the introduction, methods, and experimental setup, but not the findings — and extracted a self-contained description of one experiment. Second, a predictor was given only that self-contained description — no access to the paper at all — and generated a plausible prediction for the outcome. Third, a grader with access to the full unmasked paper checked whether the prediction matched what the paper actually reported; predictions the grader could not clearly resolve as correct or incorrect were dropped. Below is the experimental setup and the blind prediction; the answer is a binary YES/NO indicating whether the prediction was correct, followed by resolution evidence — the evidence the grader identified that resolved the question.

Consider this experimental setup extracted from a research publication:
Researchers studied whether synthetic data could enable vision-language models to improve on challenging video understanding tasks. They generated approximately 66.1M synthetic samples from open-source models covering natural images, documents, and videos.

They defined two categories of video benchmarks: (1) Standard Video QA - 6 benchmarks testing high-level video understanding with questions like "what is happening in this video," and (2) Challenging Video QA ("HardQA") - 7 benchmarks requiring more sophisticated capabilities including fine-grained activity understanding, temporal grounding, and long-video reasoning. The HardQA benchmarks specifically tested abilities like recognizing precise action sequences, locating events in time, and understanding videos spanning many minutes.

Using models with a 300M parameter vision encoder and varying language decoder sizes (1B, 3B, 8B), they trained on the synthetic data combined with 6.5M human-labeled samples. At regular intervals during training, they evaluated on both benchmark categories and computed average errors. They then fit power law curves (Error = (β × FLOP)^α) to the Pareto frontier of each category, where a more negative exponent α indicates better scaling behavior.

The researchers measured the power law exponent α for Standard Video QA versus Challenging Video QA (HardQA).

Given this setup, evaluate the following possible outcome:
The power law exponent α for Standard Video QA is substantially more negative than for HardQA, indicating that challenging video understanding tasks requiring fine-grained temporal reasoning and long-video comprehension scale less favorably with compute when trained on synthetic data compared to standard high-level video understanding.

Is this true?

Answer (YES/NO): YES